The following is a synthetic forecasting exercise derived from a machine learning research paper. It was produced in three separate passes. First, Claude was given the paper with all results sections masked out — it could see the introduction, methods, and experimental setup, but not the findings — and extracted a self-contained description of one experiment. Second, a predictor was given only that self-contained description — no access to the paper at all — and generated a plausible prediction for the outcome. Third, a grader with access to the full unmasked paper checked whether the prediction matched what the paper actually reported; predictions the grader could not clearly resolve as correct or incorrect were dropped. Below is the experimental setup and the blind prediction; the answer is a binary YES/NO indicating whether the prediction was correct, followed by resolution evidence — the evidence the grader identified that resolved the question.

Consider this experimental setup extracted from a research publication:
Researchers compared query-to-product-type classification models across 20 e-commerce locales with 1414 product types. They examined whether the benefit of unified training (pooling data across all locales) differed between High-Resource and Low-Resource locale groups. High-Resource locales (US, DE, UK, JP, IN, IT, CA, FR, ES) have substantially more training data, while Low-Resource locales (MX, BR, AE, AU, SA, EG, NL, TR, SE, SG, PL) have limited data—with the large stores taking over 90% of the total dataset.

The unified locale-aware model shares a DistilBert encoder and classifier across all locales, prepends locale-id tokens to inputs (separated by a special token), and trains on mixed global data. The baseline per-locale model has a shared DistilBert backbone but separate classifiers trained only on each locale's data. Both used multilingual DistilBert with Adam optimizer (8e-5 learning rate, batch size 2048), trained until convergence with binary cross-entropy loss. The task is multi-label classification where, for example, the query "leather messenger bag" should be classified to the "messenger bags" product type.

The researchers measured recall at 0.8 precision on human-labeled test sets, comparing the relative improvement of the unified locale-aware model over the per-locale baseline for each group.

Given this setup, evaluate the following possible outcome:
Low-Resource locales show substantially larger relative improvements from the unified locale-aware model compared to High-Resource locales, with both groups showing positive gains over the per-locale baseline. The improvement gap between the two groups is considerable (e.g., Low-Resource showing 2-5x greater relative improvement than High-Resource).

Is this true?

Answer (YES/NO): NO